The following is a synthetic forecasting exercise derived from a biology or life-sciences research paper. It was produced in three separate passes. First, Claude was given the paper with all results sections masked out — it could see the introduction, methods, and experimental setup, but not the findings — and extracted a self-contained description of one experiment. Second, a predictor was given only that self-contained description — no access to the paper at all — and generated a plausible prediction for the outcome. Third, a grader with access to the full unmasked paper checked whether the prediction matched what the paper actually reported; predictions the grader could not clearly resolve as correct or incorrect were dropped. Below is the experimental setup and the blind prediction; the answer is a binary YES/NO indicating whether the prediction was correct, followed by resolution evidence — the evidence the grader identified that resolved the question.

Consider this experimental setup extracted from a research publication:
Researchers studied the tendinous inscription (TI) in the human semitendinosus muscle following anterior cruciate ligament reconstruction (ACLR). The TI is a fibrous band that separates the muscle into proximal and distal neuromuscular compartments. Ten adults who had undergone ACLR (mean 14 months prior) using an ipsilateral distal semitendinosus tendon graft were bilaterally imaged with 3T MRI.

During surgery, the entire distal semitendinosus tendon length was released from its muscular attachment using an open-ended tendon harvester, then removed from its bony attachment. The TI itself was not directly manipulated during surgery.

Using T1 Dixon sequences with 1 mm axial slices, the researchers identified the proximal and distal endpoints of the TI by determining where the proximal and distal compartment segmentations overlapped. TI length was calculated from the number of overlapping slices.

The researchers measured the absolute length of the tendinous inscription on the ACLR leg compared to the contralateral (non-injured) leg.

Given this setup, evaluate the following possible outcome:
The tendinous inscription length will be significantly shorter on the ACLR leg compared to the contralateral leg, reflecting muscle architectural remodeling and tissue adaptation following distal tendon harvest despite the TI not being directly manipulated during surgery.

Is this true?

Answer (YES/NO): YES